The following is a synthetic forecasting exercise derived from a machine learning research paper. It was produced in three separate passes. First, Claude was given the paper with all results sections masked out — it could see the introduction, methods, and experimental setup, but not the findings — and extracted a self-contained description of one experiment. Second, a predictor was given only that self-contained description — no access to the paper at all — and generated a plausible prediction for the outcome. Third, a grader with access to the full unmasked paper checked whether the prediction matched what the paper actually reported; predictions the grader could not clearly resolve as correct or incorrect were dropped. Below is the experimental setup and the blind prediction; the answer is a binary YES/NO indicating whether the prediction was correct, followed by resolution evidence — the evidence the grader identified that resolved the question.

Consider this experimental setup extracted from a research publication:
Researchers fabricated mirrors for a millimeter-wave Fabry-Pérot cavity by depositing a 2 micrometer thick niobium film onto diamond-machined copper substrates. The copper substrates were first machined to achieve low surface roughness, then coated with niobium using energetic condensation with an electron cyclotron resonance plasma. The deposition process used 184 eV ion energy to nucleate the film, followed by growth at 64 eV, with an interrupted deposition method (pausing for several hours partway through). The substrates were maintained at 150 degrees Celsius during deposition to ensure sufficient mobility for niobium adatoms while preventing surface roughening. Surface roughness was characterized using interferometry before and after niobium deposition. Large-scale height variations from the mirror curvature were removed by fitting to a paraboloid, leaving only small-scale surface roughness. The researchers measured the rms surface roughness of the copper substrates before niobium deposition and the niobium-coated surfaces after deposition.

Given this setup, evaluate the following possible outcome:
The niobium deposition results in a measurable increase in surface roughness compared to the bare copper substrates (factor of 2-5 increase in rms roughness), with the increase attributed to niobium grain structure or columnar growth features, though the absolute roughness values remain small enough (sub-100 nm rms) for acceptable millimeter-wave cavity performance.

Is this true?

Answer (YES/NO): YES